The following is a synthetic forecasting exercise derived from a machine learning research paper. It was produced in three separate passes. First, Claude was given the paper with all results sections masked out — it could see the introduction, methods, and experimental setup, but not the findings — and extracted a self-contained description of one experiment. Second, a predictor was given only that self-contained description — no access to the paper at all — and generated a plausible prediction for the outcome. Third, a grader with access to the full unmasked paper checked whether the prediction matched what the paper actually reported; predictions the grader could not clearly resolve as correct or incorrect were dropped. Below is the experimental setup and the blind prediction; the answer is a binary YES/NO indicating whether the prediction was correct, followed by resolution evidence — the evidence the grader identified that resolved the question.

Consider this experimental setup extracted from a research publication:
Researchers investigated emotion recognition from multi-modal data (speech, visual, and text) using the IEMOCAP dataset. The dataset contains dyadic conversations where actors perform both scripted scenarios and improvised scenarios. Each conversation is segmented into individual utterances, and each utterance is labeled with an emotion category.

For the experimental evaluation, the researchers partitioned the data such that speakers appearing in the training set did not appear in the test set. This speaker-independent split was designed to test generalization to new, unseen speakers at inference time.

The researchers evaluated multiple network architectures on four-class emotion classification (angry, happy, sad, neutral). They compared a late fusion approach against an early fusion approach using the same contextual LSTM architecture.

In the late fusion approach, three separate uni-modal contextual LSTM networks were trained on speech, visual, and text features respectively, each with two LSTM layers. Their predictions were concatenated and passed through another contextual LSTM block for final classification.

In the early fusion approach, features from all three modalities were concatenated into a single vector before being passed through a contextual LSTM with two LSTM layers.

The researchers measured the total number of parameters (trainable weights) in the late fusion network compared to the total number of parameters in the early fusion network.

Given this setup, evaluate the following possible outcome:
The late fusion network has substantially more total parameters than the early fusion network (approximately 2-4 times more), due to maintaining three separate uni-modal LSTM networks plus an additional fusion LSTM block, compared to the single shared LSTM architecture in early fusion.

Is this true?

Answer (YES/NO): YES